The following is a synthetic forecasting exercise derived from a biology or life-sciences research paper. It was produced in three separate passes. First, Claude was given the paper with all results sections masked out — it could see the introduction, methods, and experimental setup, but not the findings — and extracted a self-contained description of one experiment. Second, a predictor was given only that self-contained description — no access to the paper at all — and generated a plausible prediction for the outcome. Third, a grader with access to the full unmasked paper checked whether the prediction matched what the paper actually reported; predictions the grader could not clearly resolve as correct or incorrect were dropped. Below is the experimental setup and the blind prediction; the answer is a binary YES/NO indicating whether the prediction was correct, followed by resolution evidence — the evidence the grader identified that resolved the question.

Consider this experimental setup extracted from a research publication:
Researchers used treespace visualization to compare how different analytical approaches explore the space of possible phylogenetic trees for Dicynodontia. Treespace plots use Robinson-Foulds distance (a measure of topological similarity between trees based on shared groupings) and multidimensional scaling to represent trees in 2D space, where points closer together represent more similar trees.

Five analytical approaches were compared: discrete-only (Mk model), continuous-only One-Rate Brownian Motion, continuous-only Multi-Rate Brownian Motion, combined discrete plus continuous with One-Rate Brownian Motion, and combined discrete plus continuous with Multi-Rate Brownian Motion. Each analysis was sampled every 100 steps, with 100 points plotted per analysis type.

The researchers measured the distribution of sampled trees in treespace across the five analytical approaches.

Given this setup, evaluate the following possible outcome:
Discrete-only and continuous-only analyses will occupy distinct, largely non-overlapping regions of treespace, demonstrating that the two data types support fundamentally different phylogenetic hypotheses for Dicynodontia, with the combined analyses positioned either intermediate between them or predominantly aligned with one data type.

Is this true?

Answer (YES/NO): YES